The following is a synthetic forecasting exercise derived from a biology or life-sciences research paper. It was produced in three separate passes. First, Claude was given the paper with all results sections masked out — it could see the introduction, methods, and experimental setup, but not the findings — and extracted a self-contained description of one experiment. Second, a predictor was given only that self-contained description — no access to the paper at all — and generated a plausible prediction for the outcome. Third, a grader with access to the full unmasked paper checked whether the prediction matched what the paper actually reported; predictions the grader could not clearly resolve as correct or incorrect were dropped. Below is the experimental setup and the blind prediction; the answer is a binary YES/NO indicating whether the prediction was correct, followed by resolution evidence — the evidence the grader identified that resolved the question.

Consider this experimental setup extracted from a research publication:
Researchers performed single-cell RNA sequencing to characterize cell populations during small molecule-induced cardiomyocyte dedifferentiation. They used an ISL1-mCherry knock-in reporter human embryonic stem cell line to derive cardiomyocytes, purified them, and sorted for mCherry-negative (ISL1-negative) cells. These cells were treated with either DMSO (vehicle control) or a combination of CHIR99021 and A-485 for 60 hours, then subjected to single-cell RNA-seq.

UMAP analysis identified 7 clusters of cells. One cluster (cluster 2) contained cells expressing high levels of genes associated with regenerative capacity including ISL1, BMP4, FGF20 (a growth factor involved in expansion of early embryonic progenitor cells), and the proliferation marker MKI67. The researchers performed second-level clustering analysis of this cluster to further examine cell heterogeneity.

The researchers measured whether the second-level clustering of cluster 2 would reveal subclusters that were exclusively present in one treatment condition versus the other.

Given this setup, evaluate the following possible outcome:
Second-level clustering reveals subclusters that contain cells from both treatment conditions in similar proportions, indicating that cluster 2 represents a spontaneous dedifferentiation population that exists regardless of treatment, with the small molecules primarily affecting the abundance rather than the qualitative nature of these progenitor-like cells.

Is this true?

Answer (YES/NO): NO